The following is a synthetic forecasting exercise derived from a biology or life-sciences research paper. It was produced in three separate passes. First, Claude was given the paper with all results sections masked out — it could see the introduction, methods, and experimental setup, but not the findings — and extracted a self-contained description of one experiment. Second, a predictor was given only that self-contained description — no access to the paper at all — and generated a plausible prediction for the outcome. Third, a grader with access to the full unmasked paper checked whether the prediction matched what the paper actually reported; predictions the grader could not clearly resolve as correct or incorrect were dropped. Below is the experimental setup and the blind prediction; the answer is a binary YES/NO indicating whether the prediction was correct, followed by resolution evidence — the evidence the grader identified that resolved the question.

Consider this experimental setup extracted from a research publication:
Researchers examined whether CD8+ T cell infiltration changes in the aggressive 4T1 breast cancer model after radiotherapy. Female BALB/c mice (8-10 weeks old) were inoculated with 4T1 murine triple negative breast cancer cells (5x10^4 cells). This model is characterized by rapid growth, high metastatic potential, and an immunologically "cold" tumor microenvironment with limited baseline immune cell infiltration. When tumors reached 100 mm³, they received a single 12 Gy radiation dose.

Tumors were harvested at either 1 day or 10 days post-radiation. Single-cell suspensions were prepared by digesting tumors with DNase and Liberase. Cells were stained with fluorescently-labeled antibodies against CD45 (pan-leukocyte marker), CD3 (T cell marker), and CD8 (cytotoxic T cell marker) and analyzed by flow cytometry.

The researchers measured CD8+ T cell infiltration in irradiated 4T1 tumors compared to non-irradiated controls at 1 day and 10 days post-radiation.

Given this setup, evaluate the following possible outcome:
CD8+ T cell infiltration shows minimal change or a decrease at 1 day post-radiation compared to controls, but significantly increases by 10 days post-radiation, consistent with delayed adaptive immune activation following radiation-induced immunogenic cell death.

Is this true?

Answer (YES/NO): NO